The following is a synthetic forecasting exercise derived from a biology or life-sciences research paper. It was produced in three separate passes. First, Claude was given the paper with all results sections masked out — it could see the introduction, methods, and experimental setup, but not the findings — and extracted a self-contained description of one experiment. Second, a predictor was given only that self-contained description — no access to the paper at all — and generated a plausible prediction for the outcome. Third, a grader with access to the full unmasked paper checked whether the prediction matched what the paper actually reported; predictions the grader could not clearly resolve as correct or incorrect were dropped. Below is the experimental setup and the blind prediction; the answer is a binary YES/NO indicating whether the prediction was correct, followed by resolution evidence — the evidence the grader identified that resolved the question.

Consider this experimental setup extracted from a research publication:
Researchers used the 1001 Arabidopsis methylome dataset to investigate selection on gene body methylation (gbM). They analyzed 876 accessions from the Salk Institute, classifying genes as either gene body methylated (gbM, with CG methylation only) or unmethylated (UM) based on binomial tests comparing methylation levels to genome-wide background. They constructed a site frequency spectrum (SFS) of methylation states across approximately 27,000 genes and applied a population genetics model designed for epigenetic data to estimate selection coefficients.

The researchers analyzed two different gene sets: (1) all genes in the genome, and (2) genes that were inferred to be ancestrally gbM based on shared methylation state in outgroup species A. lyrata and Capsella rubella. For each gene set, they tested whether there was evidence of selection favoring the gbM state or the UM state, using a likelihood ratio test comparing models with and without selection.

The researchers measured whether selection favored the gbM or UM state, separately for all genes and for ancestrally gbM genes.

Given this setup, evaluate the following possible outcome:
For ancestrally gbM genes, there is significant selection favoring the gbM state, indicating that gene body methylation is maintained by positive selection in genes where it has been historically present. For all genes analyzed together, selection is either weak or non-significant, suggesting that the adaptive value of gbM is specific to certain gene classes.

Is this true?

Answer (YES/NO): NO